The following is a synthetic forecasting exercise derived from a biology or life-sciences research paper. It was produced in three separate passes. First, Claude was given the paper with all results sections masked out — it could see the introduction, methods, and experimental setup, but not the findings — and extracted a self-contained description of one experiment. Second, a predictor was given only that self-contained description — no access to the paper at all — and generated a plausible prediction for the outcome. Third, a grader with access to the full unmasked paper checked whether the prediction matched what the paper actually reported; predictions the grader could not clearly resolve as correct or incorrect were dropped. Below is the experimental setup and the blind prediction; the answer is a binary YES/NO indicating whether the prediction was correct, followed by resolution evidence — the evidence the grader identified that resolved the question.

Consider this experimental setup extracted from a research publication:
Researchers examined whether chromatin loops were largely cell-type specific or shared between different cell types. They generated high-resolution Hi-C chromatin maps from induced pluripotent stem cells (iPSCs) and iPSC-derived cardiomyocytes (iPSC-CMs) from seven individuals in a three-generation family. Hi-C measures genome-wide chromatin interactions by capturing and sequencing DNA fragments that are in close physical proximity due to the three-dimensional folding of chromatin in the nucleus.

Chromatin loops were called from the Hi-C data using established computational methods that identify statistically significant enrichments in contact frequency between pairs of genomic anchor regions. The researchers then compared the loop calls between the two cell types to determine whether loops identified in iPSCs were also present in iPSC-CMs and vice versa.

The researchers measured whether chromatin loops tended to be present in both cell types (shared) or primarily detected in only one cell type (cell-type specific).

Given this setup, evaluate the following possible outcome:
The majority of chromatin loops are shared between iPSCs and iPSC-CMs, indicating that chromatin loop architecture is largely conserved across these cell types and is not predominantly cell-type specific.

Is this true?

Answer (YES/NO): YES